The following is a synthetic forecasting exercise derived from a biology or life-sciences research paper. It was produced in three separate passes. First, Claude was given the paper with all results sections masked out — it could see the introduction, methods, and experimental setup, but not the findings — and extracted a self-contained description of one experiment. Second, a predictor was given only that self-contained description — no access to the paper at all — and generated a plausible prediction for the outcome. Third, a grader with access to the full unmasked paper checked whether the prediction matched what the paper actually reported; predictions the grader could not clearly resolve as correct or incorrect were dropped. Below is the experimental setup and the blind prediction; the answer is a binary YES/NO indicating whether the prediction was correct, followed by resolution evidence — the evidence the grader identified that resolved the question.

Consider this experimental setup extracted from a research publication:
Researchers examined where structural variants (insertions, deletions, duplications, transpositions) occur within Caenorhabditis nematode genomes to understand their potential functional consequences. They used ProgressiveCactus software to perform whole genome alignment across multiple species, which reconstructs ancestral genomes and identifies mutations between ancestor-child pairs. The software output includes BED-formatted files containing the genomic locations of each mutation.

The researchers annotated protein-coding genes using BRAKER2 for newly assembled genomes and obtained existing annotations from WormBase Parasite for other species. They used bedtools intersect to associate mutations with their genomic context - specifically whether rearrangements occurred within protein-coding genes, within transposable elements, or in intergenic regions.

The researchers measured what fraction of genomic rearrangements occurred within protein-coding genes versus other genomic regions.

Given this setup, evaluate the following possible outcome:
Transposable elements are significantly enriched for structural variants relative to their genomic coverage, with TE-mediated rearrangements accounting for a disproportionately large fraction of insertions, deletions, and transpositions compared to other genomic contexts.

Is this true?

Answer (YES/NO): NO